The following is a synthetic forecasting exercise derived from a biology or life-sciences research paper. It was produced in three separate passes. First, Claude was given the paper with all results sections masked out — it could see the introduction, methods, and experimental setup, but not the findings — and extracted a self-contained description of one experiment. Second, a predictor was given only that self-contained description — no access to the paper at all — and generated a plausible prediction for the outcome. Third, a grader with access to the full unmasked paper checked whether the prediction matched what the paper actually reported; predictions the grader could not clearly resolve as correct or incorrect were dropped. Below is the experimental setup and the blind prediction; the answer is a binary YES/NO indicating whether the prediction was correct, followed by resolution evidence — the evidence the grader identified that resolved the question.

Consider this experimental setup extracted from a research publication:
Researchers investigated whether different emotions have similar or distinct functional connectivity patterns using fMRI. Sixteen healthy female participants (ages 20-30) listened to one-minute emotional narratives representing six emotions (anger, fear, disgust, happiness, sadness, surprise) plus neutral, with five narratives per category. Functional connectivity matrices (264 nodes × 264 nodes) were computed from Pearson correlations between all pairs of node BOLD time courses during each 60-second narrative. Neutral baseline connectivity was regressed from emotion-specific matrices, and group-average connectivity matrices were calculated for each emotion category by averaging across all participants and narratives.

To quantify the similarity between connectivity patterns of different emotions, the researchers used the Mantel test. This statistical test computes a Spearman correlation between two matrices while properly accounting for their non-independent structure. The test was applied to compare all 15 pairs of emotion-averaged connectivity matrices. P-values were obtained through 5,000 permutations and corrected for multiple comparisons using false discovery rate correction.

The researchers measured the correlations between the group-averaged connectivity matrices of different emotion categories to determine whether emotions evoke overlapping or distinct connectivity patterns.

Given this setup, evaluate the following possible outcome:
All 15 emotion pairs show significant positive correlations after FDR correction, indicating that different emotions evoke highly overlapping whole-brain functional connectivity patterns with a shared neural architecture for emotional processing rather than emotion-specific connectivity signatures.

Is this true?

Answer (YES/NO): NO